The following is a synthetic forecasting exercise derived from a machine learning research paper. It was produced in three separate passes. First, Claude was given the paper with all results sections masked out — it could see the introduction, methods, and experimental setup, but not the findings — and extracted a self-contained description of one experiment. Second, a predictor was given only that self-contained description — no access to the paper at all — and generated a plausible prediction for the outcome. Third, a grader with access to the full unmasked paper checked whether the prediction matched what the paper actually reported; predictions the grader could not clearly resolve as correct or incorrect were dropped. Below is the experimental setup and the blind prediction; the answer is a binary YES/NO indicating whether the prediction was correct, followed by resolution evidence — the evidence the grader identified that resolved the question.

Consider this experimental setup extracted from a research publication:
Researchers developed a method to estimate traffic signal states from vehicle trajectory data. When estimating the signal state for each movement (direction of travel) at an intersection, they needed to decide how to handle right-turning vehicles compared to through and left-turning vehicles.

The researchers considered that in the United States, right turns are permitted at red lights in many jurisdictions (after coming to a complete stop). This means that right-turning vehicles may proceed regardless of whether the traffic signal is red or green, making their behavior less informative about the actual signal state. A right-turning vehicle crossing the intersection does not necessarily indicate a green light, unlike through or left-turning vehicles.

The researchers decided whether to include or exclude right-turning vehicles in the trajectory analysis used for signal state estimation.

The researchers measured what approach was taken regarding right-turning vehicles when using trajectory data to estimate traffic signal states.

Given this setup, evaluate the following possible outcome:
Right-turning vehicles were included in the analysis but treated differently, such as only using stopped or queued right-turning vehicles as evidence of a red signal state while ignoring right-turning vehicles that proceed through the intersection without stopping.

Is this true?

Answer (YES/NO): NO